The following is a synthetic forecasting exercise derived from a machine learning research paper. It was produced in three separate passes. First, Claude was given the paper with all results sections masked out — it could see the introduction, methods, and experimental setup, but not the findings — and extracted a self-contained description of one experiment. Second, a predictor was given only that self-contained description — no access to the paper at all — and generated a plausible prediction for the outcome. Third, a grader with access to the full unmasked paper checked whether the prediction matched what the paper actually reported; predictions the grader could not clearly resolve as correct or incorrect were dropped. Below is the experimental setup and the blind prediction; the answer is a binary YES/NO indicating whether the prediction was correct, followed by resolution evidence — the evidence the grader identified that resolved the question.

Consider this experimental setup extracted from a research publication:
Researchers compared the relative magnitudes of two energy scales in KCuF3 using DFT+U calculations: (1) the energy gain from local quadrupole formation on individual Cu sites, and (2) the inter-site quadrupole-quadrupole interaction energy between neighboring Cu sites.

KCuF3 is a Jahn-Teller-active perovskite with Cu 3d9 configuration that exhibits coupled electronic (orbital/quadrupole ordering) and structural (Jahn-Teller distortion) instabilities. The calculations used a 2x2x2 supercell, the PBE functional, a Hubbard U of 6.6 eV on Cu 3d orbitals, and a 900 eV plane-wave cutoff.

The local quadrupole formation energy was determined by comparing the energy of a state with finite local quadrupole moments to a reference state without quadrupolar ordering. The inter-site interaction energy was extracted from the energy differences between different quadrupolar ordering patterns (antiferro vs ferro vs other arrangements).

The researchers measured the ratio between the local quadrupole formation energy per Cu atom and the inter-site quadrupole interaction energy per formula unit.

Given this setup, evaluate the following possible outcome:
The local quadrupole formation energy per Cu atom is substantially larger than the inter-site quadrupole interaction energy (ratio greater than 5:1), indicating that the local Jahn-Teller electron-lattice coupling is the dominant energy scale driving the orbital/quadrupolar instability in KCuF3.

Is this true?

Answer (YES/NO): YES